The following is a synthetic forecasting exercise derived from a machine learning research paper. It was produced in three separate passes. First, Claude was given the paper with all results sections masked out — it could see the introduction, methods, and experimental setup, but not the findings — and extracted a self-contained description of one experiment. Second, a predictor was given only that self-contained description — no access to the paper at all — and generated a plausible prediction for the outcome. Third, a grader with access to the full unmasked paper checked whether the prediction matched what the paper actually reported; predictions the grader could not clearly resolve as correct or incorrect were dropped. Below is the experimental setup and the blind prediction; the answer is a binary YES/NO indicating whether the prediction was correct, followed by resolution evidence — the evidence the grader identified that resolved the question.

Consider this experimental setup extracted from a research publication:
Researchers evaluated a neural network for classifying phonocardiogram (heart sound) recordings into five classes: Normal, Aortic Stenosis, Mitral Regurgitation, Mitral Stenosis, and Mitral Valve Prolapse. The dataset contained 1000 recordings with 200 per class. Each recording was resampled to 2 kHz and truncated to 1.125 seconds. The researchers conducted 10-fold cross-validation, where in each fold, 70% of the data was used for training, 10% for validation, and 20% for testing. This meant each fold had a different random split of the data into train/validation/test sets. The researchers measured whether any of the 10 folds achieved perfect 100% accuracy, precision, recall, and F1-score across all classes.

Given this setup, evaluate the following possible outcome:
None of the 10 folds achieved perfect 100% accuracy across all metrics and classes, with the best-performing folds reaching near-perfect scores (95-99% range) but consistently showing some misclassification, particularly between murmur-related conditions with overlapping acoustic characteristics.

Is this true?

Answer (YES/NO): NO